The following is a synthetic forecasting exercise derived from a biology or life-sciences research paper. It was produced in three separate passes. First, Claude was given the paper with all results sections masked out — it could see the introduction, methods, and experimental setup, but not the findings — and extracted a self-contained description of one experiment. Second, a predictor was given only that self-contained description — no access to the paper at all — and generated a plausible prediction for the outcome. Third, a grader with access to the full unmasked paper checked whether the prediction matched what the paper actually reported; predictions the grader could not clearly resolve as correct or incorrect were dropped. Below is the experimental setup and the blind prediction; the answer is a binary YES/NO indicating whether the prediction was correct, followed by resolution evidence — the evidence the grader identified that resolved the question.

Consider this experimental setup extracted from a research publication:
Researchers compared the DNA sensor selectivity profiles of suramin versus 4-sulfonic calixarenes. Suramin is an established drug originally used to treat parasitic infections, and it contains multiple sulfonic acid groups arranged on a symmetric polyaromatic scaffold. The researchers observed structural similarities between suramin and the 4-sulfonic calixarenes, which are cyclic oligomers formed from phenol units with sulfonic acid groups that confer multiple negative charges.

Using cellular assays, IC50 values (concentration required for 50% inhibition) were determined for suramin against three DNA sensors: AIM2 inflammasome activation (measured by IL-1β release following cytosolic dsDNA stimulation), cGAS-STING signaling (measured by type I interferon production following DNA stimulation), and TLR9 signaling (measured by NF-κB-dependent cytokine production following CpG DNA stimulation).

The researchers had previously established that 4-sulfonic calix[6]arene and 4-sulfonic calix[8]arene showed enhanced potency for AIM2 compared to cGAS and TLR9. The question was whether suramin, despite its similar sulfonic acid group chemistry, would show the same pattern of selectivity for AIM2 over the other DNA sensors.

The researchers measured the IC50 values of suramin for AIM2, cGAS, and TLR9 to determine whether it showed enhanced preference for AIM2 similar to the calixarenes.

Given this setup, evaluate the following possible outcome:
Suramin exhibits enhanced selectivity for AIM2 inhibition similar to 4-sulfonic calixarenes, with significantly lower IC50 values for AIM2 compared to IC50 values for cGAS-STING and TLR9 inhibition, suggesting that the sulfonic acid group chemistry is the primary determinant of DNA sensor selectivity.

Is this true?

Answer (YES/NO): NO